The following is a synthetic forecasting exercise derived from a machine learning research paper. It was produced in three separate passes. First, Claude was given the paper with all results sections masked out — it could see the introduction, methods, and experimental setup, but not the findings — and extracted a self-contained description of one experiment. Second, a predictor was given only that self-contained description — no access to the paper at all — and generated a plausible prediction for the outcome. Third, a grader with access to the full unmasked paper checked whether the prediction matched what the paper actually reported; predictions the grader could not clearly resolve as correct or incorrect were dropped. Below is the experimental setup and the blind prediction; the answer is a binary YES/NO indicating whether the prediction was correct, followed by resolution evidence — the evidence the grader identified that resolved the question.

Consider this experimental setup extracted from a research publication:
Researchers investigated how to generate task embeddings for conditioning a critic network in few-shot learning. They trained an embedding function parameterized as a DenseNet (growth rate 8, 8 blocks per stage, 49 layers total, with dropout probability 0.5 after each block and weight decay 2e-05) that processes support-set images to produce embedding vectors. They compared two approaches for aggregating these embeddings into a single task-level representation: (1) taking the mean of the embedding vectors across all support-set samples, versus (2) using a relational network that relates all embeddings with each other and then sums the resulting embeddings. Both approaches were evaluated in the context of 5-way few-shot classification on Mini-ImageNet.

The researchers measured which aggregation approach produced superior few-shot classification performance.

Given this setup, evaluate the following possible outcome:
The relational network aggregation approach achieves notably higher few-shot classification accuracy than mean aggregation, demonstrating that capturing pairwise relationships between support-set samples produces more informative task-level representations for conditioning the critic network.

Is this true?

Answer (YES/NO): YES